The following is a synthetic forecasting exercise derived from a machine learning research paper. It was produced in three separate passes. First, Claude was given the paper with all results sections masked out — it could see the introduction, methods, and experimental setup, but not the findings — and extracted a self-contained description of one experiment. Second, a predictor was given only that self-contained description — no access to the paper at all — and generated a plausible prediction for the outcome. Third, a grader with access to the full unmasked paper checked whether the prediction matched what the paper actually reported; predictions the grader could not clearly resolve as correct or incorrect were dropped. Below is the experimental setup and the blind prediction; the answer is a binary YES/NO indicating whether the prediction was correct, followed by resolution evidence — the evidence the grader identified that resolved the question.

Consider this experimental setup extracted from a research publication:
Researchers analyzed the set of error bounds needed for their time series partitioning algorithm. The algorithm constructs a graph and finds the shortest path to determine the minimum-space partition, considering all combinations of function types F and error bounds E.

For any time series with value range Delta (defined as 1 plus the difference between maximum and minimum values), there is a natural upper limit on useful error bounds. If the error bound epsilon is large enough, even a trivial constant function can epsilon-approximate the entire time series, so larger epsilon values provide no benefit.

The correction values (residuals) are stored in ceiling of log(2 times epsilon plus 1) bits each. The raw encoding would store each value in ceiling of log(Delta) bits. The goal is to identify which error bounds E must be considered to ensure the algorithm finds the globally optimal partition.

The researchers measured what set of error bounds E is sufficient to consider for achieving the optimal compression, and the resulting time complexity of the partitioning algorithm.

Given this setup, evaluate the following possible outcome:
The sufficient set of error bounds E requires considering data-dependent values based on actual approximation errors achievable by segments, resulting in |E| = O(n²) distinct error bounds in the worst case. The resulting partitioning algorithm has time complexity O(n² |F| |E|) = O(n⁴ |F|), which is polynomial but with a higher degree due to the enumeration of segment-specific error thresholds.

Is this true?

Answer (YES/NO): NO